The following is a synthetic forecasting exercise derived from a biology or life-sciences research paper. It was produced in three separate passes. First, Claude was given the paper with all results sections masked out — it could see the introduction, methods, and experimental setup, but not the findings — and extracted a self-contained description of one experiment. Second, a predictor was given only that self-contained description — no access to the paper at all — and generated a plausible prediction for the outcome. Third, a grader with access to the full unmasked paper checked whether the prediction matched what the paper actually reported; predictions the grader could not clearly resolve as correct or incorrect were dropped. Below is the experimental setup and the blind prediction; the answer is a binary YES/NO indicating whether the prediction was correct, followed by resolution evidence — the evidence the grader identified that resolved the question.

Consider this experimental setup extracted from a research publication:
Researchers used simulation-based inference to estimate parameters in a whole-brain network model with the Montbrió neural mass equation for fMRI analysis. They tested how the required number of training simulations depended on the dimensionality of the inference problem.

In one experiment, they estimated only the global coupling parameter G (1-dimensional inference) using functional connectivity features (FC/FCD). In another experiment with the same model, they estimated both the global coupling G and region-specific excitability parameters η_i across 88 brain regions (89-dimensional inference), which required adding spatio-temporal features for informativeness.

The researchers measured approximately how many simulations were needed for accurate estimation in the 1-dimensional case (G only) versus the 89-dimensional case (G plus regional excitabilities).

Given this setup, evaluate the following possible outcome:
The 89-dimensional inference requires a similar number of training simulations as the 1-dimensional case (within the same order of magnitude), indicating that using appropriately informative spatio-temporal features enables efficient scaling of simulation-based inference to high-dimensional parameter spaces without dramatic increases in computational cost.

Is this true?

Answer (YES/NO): NO